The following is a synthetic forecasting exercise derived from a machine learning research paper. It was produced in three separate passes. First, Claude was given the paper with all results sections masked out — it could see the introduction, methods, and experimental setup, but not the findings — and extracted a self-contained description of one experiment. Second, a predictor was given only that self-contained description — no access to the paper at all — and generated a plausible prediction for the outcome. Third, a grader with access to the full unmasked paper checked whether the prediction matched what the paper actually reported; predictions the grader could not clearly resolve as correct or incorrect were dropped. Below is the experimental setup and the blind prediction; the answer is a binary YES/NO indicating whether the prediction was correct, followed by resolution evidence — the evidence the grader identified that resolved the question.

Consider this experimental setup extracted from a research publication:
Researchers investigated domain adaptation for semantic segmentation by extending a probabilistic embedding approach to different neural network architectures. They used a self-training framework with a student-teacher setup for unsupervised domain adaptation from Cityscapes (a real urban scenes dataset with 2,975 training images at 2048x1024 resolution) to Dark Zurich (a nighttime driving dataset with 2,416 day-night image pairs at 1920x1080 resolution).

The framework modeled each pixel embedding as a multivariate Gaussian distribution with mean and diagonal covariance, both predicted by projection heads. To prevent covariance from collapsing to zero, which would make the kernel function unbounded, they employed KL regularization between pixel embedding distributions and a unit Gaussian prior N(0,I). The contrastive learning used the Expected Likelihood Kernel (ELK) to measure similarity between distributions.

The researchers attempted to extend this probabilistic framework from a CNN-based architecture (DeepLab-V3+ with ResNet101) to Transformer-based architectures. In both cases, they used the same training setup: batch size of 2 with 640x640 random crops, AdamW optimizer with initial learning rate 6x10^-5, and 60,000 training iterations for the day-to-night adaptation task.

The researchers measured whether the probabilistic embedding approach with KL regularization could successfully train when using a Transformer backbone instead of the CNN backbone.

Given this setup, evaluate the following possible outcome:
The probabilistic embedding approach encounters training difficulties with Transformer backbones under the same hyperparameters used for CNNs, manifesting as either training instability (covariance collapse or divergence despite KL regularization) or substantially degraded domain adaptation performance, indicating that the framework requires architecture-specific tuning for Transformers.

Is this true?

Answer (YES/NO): YES